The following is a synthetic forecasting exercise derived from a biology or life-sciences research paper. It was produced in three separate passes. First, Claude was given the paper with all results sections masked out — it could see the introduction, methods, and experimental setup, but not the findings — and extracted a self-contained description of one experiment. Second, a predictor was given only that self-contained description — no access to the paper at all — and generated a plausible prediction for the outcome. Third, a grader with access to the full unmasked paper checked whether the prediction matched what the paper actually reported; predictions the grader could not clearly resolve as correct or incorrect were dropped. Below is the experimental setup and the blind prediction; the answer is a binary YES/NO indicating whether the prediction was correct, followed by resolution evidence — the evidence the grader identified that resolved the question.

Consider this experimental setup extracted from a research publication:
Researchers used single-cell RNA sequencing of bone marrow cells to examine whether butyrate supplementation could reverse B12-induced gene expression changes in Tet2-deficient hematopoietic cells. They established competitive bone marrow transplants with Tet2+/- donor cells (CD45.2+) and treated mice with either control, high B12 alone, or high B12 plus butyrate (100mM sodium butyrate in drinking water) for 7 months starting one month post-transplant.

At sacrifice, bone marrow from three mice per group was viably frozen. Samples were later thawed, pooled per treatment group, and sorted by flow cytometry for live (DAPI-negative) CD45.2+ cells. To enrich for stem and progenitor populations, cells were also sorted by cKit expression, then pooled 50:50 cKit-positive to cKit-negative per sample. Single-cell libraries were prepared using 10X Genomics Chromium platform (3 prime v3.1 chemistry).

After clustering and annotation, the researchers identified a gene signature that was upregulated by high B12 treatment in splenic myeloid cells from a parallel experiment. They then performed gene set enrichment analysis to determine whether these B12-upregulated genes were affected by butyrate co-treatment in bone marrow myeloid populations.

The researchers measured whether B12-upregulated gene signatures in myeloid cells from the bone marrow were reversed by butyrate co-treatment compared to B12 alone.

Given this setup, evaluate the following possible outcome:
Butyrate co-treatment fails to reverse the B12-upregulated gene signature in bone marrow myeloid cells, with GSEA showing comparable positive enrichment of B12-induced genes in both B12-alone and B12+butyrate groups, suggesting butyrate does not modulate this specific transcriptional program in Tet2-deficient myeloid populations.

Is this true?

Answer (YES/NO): NO